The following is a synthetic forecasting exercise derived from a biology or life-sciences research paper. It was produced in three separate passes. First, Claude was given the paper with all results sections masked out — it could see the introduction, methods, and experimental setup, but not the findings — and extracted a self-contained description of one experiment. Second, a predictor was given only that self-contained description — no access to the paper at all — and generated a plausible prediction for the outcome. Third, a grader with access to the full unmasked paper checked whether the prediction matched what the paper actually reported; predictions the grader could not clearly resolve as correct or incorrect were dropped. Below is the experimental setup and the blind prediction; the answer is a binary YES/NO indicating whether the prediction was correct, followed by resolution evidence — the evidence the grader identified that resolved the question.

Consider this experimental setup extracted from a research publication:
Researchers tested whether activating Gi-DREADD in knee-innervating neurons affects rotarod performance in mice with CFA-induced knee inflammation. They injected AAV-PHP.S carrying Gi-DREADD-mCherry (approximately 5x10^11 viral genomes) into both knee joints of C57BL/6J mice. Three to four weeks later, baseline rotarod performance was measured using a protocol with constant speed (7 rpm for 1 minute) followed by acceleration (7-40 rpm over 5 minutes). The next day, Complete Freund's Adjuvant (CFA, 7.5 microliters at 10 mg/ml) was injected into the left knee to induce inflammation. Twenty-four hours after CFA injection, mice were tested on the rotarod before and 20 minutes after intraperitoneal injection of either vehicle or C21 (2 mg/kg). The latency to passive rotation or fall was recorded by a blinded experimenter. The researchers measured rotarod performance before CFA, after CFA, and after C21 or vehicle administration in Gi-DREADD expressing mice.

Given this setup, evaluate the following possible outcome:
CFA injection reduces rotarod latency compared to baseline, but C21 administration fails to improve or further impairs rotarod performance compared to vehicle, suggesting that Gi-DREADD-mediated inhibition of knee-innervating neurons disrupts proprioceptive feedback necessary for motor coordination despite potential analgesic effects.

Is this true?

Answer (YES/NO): NO